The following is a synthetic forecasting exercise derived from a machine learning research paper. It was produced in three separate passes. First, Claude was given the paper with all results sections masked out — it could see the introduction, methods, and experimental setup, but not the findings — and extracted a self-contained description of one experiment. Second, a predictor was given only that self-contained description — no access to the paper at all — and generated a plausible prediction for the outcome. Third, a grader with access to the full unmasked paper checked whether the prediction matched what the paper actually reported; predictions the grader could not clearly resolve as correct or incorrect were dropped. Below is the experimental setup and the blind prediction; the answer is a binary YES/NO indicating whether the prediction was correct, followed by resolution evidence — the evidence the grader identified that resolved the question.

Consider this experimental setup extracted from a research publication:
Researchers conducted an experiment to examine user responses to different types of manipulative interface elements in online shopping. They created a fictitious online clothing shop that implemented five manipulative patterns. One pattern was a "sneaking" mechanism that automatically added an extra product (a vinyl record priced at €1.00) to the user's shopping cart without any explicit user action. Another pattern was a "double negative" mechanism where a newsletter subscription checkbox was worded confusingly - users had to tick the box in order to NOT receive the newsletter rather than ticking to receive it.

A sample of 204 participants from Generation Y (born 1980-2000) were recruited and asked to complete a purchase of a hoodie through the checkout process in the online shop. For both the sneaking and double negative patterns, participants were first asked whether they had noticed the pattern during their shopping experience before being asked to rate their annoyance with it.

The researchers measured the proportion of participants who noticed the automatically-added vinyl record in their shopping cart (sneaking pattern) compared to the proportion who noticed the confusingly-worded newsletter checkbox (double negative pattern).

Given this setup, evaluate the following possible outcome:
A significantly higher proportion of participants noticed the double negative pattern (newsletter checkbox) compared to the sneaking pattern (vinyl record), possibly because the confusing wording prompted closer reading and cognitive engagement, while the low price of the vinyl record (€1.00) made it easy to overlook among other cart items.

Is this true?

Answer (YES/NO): NO